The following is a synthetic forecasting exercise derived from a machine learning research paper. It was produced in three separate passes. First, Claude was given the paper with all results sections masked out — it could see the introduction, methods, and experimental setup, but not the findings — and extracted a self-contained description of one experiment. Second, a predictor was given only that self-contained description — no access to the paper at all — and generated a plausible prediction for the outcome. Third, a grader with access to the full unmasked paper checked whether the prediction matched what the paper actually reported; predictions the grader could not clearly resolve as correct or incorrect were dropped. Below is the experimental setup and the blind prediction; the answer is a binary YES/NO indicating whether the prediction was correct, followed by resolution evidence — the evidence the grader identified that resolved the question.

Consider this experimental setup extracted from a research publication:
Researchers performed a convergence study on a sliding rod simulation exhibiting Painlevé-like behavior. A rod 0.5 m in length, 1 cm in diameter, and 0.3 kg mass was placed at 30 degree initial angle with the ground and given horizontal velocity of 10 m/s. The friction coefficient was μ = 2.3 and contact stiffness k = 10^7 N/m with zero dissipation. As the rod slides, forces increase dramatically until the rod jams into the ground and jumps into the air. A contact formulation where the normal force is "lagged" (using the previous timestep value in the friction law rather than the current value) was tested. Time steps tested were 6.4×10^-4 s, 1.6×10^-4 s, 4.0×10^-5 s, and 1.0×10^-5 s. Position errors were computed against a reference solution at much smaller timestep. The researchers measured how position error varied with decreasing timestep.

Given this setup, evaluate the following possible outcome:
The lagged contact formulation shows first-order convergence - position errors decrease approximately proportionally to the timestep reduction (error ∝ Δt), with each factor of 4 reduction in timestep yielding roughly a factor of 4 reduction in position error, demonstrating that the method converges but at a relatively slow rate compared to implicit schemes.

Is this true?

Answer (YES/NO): NO